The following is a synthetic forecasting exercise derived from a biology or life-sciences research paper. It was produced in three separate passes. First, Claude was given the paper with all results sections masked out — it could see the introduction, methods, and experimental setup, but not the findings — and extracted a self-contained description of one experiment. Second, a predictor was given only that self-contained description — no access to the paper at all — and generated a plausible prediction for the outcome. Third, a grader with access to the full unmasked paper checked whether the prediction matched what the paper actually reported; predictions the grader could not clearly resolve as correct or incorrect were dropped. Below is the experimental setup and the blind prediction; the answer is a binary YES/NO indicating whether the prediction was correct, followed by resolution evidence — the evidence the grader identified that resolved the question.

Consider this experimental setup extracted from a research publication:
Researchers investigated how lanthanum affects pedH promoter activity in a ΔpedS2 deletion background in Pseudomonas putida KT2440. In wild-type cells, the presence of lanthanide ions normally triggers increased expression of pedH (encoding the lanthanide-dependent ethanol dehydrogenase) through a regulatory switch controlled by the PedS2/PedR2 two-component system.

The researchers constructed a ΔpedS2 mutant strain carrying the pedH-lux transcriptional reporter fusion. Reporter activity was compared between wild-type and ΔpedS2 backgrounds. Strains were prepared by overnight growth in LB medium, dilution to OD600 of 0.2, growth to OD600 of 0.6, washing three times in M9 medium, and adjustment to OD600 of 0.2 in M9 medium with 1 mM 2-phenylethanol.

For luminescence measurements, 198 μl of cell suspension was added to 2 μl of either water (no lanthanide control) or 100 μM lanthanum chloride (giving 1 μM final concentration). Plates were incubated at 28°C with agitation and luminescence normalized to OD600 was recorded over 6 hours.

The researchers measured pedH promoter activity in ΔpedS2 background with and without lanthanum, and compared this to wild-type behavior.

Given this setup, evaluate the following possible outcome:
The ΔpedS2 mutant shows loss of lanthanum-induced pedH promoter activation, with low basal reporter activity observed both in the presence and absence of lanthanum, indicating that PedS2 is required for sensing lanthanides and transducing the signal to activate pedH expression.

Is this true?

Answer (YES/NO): NO